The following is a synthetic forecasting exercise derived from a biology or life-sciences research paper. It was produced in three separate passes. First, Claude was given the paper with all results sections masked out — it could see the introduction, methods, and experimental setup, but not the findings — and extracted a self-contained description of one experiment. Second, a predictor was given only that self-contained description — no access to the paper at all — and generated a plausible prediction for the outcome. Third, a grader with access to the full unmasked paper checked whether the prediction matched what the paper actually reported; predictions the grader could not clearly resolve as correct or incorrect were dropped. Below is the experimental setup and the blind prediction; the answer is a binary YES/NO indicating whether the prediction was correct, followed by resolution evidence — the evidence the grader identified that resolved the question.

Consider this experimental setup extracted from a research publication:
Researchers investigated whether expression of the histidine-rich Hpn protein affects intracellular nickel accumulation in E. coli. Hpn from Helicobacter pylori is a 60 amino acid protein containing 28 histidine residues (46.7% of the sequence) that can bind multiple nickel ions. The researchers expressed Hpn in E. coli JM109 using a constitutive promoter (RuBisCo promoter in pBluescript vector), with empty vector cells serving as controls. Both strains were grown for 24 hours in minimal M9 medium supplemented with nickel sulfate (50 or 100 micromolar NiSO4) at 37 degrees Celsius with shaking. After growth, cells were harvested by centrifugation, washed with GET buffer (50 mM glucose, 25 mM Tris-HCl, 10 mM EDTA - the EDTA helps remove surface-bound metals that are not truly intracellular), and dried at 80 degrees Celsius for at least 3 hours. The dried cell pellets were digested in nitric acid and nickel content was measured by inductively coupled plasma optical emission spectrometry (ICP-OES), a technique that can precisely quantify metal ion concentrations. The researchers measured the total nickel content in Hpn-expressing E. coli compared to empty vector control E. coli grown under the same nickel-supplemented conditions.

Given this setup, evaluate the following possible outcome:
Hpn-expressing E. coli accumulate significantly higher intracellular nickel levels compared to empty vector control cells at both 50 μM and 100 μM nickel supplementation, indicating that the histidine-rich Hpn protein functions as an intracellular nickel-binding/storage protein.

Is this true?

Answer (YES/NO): YES